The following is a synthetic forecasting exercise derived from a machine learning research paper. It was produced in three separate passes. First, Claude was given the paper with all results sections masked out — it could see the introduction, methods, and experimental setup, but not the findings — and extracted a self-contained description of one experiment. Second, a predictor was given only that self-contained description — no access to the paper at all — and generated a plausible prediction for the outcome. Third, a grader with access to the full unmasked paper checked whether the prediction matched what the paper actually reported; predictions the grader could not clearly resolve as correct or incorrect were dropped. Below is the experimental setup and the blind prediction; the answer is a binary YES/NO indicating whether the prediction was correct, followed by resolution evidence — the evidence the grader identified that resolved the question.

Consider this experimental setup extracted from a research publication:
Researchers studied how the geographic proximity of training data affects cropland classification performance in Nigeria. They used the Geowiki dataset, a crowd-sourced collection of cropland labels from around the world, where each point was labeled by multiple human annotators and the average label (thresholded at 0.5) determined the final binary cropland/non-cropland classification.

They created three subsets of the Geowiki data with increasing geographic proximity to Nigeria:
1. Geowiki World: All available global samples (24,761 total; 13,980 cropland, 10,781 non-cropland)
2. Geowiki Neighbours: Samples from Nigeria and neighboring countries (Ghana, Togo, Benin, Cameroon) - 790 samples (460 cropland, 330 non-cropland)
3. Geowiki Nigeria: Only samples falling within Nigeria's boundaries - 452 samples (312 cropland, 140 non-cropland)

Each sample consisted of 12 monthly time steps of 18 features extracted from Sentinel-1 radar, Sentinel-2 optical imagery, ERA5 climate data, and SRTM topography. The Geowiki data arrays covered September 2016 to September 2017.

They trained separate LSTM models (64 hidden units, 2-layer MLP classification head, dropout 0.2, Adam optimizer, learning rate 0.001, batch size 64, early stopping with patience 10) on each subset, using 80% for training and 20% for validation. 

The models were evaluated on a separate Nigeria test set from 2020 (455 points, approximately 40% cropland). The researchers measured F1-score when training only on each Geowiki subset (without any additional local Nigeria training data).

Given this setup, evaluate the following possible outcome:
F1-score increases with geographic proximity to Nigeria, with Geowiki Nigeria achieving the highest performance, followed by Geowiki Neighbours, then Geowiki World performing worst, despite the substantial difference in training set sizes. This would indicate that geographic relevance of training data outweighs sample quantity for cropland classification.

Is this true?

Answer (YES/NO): NO